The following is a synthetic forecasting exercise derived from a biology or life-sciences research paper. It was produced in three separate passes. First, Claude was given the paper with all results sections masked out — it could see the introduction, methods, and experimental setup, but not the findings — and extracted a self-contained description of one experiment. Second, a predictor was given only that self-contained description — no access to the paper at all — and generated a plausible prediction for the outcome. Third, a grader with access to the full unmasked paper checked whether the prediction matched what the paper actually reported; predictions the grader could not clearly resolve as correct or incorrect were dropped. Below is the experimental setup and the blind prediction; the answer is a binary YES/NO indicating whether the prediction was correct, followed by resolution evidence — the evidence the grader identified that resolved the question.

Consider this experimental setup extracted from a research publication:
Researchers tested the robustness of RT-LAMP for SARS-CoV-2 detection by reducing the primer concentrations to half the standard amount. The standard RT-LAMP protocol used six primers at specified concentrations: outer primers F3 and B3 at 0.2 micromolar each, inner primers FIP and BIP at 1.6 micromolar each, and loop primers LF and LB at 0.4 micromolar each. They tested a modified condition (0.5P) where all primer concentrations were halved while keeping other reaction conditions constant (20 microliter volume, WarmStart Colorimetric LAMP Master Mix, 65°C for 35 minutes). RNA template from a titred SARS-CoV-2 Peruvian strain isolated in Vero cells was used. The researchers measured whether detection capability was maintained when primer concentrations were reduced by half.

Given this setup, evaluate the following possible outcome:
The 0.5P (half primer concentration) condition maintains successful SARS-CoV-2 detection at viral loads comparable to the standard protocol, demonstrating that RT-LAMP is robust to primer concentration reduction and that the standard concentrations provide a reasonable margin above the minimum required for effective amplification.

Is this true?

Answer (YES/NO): YES